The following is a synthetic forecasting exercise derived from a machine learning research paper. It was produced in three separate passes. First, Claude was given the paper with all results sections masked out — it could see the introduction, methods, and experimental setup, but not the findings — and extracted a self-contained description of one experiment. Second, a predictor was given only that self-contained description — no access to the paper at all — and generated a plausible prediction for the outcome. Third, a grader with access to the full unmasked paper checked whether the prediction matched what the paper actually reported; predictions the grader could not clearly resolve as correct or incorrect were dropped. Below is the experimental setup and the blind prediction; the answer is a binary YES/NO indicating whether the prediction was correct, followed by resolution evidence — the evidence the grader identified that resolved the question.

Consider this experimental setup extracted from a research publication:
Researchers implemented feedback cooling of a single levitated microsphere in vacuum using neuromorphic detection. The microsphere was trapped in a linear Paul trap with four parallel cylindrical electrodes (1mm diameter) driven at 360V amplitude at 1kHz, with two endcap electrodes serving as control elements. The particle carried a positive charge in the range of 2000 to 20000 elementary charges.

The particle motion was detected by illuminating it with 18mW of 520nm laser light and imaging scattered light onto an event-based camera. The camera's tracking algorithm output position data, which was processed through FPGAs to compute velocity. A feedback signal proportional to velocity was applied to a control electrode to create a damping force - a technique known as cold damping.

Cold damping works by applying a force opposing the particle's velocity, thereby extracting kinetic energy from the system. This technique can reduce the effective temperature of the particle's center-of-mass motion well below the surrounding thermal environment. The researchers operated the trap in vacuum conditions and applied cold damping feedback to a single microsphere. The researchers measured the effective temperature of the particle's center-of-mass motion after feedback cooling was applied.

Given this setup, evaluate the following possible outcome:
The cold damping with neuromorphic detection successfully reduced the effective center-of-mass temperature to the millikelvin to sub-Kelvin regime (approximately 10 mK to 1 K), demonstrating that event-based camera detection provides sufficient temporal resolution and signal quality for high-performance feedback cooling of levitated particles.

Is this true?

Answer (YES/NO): YES